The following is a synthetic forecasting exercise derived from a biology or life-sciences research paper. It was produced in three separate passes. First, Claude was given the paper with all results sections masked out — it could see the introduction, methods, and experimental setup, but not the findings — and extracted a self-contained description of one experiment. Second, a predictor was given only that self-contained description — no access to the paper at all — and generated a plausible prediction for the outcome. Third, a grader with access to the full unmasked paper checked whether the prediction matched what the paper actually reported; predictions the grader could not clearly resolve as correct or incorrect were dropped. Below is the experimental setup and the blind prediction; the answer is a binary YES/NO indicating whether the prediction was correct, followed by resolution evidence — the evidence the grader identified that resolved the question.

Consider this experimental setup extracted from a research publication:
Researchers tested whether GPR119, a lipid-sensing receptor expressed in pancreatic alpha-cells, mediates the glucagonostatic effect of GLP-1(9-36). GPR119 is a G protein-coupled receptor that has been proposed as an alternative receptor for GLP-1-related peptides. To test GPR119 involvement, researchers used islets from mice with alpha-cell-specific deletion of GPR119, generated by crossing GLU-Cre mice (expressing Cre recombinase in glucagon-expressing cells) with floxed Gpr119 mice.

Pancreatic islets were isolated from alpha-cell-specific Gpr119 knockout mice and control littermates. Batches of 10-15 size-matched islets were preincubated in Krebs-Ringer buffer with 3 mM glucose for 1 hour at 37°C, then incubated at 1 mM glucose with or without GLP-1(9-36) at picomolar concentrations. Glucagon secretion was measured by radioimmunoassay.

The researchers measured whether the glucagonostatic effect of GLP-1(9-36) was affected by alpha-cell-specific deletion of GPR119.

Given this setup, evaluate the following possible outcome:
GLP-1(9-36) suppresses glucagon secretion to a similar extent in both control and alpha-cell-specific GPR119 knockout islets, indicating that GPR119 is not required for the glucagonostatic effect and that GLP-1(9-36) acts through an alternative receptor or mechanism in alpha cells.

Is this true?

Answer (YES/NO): YES